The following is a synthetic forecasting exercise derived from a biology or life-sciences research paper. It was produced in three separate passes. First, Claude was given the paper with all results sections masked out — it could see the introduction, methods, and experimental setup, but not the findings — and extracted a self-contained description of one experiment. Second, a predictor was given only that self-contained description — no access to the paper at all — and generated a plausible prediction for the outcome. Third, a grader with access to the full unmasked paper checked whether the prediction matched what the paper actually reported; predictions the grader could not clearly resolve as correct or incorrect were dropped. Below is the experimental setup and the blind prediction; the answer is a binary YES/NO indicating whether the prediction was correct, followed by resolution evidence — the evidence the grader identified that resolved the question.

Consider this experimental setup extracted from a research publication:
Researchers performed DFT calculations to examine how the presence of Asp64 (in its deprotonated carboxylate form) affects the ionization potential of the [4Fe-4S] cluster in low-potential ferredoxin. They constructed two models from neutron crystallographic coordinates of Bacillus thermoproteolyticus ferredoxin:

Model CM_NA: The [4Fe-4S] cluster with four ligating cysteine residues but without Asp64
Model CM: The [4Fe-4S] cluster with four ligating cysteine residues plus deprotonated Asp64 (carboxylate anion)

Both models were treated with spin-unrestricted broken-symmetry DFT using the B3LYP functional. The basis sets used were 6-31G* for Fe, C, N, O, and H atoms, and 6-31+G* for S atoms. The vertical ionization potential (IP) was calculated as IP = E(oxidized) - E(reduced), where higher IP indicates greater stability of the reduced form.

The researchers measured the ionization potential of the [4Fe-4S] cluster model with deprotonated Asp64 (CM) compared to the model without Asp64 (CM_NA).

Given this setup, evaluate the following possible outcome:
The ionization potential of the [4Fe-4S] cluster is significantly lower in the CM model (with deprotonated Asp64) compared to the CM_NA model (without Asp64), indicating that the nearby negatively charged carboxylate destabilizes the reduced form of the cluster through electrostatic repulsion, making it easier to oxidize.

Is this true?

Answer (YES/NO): NO